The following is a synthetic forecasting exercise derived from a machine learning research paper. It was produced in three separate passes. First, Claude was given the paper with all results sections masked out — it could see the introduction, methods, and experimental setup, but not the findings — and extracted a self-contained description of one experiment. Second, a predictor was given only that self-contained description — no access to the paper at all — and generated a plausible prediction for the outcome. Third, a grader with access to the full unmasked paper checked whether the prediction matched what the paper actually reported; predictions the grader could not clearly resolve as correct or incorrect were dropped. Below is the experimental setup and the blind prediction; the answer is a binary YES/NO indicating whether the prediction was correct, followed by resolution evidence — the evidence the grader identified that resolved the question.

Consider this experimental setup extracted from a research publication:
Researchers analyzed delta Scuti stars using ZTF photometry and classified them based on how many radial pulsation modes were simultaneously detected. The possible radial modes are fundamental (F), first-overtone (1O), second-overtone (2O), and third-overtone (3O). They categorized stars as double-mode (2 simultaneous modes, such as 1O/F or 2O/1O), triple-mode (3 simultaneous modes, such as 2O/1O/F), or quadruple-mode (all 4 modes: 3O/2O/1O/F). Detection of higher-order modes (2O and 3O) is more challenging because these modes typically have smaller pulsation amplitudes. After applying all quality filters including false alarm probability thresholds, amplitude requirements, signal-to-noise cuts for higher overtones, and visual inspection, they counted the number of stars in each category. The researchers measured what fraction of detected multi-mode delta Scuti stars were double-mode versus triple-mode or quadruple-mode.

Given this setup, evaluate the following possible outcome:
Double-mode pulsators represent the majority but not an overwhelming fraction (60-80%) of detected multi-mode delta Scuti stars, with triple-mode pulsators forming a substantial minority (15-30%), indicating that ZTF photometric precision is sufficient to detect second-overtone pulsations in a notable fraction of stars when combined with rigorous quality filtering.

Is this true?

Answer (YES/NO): NO